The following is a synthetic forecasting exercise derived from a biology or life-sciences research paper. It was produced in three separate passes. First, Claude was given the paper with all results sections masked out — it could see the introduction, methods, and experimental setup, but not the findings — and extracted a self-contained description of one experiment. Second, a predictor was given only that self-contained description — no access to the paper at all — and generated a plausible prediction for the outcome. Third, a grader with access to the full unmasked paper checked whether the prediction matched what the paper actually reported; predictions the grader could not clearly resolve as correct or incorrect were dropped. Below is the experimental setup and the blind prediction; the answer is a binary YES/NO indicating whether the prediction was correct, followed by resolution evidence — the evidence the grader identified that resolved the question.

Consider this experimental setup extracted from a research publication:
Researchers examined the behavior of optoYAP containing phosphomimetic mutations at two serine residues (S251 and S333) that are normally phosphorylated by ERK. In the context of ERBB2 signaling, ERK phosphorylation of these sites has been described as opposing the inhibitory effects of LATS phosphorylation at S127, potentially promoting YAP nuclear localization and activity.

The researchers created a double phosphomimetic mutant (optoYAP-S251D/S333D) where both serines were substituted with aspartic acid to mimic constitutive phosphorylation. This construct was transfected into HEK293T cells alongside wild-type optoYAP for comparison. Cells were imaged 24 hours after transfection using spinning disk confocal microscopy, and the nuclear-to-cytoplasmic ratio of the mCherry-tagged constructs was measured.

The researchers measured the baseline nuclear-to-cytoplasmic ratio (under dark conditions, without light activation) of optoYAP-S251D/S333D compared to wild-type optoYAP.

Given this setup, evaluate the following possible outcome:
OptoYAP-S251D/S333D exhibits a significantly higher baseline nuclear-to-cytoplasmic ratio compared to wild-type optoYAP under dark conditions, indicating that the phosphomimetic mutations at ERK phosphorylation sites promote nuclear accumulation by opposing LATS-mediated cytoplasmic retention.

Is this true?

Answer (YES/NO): NO